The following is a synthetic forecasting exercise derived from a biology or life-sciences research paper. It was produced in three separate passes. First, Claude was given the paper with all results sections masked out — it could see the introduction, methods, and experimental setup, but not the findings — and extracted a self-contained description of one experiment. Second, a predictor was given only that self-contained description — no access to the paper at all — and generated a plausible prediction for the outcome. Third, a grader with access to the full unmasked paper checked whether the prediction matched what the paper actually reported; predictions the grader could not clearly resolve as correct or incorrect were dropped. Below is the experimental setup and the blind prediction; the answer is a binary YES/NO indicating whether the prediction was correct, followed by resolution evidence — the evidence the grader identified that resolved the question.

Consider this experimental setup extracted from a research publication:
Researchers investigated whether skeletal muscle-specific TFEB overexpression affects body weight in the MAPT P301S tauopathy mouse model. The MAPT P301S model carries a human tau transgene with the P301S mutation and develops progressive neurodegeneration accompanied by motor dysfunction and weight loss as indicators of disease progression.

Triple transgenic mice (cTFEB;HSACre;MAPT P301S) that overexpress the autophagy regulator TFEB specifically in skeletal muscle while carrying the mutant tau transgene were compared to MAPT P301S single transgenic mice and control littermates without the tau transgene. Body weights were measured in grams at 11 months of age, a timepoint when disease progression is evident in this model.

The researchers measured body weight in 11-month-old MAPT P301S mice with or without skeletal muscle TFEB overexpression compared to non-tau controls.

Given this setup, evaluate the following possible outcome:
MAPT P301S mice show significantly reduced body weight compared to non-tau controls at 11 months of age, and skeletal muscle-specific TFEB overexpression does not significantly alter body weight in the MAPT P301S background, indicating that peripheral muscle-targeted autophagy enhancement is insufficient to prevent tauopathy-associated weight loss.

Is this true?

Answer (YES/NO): NO